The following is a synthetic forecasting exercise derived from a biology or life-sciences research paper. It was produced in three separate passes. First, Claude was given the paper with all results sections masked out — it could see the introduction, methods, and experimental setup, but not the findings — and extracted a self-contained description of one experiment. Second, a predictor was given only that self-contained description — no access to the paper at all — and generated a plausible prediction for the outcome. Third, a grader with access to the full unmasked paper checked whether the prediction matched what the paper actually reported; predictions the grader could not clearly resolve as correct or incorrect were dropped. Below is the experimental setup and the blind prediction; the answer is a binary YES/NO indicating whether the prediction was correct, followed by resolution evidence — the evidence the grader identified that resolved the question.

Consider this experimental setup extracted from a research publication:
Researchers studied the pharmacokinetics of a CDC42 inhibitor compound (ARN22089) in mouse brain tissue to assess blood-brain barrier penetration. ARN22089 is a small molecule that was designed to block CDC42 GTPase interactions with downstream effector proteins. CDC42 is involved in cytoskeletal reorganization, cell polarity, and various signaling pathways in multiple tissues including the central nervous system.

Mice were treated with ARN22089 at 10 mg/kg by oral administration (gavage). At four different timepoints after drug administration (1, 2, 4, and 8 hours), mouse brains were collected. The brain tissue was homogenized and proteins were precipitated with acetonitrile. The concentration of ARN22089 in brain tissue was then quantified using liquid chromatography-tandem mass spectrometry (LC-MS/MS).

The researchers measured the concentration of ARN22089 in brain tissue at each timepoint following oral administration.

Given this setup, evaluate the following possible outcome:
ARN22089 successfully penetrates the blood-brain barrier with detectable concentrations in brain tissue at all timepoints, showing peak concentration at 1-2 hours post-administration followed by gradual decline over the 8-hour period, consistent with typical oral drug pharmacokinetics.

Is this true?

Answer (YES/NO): NO